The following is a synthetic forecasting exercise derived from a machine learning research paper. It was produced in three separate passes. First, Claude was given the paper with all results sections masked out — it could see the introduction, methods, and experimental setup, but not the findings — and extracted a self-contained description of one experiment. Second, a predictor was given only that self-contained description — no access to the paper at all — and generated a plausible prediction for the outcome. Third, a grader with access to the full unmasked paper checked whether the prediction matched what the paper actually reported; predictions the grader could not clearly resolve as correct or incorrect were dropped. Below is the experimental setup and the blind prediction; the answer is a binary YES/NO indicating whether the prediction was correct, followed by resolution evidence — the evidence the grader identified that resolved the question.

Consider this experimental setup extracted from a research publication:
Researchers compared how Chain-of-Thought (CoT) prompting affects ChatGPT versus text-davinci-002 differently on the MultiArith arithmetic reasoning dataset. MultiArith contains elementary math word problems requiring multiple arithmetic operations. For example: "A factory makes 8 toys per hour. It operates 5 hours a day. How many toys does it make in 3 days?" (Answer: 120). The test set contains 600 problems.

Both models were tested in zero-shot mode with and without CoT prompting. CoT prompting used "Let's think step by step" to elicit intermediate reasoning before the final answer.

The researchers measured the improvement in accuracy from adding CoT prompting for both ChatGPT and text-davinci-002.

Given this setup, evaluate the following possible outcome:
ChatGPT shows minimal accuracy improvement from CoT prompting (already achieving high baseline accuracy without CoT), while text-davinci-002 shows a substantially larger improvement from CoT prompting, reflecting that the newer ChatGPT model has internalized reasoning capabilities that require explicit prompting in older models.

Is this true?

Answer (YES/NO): NO